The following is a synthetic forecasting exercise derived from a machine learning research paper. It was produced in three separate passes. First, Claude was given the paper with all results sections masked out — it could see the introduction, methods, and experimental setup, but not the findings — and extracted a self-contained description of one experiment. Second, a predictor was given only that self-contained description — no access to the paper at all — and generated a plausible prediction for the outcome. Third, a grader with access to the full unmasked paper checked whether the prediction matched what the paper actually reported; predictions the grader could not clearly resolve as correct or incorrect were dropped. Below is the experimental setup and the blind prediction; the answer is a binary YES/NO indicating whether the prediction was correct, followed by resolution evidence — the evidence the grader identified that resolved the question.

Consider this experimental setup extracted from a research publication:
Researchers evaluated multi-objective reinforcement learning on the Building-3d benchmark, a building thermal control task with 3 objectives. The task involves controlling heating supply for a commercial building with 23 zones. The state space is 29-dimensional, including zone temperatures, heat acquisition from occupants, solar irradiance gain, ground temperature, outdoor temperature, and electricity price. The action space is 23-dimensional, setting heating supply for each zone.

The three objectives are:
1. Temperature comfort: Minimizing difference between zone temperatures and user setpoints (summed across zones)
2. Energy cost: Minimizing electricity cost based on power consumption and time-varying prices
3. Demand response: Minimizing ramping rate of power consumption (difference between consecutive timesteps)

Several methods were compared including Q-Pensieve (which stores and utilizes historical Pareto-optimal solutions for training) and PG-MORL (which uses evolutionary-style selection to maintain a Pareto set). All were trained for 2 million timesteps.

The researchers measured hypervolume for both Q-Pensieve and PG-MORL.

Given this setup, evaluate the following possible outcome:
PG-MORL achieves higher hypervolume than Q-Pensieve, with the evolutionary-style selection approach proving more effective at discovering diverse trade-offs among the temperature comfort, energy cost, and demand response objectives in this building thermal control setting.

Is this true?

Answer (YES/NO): NO